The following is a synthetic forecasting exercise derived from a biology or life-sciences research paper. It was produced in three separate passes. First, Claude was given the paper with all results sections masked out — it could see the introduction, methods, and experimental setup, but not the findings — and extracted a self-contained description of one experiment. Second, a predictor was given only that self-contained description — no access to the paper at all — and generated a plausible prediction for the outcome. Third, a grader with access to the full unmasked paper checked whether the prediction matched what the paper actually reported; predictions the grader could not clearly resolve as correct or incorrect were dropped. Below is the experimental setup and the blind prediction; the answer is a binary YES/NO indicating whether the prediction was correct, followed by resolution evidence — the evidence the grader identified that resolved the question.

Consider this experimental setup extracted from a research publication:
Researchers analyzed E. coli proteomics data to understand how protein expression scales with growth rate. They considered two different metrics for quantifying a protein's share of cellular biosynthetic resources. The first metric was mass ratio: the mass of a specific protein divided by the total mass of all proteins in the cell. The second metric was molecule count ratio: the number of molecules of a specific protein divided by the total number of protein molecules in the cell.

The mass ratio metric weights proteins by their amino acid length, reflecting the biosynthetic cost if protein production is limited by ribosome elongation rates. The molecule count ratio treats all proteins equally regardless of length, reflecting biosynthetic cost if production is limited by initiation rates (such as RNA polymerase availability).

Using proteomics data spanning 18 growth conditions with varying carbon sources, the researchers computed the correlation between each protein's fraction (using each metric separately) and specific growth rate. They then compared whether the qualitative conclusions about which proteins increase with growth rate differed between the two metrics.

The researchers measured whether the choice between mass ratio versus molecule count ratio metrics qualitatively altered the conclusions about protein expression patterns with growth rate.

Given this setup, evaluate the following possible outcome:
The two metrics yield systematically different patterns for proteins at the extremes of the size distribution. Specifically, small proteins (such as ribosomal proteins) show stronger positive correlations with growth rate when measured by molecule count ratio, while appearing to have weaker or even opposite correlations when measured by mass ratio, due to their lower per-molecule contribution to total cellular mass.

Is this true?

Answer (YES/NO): NO